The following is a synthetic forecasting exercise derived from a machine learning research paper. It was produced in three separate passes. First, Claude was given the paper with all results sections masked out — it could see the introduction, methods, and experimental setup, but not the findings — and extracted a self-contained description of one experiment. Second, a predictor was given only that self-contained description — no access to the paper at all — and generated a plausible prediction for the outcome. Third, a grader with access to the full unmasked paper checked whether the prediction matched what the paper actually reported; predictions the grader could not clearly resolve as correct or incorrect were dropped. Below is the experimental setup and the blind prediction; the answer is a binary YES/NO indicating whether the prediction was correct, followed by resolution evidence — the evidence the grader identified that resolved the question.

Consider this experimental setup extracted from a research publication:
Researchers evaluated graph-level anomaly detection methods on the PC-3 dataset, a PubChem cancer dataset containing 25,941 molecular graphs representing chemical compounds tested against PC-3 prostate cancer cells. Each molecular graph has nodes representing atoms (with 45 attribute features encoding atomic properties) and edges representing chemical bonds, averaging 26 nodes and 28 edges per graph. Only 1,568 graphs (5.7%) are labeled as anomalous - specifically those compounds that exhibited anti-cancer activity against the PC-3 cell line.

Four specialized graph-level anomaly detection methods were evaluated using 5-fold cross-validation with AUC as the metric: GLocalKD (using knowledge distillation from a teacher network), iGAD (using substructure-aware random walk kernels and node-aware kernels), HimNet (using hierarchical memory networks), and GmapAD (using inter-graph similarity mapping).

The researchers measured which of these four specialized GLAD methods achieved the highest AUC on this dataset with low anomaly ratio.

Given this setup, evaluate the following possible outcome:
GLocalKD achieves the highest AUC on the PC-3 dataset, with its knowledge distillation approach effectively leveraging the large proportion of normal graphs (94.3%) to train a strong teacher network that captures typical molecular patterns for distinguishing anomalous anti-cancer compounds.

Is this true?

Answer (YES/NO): NO